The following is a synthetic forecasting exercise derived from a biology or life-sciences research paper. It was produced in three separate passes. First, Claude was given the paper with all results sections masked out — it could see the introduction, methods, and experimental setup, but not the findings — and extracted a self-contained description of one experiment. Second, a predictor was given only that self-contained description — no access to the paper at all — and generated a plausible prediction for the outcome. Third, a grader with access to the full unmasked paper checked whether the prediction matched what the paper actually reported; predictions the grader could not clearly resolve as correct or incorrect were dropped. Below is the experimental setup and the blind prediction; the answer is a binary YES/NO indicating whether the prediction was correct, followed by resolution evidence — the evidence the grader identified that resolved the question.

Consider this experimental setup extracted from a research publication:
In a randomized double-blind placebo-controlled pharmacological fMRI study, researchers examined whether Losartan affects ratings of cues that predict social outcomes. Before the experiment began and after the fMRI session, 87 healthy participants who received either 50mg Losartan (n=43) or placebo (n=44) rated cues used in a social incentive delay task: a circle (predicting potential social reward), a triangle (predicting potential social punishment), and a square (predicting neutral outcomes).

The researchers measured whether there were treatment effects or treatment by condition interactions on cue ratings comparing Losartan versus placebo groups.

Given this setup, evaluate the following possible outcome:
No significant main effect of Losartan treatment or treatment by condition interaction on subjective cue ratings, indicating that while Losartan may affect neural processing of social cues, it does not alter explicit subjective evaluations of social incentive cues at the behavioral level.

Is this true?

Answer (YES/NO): YES